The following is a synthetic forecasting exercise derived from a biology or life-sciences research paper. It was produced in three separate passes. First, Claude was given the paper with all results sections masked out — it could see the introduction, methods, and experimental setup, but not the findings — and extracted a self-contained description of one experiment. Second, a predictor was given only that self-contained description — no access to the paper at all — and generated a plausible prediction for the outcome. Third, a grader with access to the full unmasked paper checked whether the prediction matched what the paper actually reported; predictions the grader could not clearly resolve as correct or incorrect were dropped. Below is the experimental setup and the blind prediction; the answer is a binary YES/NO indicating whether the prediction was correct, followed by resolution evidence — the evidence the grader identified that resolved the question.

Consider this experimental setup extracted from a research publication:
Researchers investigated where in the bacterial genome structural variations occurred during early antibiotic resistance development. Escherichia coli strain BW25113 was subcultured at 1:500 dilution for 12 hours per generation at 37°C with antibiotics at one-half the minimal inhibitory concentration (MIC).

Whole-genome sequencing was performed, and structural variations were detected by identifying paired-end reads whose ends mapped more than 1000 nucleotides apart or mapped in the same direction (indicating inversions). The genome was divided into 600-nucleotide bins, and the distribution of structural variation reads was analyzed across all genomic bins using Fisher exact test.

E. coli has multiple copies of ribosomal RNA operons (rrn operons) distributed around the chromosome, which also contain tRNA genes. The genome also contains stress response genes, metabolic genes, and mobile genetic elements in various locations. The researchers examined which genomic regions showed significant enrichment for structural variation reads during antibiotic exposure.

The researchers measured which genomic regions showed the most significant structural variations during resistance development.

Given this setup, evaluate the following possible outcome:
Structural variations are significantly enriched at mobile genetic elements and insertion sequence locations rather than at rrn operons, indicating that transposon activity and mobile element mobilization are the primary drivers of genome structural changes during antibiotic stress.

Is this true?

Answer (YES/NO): NO